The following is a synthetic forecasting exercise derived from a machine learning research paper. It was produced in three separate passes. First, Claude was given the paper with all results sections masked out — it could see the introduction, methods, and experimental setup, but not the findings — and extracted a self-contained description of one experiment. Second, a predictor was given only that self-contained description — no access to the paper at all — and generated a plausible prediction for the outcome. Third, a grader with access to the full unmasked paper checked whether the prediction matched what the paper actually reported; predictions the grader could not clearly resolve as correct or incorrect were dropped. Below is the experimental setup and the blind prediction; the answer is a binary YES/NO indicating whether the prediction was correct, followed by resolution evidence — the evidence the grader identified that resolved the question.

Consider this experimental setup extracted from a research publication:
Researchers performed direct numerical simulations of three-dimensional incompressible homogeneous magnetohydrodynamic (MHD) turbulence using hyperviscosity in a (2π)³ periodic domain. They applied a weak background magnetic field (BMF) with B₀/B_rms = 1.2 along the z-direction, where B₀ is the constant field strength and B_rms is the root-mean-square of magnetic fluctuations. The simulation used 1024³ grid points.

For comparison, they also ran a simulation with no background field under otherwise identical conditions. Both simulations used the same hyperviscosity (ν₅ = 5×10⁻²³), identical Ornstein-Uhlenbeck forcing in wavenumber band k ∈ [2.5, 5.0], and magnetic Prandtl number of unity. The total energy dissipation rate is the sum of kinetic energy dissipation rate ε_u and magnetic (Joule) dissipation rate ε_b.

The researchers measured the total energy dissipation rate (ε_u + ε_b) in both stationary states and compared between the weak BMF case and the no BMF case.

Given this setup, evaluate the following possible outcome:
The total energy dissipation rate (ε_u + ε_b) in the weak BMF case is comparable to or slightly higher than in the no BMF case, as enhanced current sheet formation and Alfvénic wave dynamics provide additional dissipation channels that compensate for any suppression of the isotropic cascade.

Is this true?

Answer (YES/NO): YES